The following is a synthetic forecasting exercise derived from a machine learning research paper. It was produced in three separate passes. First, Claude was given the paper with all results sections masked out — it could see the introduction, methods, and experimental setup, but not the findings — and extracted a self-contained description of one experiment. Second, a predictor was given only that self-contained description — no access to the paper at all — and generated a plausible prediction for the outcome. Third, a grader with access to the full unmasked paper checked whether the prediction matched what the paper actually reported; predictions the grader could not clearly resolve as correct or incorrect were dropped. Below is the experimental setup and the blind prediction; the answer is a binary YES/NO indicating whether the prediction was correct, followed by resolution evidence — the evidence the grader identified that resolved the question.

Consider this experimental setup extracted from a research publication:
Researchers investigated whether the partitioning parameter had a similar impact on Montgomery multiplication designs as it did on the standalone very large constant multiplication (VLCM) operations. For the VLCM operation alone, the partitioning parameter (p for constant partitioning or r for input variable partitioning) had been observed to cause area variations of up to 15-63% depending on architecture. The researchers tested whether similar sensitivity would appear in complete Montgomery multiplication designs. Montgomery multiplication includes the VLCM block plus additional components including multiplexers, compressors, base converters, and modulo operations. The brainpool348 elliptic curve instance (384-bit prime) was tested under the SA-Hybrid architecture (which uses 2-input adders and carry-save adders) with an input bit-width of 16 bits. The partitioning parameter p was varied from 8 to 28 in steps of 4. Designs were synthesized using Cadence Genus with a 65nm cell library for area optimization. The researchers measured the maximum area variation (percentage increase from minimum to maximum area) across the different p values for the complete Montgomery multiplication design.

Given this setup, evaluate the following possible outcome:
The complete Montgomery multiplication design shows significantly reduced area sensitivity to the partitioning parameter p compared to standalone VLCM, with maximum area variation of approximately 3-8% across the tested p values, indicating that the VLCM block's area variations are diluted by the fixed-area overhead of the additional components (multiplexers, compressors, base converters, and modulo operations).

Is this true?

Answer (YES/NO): NO